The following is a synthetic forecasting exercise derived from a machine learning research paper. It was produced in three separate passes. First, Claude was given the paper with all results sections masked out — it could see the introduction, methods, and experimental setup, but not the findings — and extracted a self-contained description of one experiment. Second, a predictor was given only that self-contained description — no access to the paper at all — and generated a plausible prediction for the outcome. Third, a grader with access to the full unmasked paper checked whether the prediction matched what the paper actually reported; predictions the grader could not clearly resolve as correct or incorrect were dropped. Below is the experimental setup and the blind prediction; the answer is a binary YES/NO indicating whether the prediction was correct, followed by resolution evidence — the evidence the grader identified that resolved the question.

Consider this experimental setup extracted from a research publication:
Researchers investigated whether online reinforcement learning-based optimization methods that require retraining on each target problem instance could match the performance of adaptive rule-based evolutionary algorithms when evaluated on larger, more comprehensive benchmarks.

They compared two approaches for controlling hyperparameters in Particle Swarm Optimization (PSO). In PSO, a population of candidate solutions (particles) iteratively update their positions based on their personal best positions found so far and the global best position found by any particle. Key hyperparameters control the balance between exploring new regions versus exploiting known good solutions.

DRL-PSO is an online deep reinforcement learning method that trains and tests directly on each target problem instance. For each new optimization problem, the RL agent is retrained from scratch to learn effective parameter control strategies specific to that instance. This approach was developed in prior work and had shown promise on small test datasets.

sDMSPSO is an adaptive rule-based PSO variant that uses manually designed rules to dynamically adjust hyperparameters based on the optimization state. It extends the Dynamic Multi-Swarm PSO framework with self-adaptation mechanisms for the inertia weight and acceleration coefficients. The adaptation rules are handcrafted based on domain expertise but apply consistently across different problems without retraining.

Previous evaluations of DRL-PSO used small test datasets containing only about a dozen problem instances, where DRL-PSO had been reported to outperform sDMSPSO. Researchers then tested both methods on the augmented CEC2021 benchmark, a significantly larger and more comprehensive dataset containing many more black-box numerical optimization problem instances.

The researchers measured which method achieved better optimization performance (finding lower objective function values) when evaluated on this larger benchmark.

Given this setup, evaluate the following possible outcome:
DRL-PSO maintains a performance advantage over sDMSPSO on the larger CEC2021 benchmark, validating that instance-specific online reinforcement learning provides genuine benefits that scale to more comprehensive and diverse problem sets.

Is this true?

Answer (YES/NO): NO